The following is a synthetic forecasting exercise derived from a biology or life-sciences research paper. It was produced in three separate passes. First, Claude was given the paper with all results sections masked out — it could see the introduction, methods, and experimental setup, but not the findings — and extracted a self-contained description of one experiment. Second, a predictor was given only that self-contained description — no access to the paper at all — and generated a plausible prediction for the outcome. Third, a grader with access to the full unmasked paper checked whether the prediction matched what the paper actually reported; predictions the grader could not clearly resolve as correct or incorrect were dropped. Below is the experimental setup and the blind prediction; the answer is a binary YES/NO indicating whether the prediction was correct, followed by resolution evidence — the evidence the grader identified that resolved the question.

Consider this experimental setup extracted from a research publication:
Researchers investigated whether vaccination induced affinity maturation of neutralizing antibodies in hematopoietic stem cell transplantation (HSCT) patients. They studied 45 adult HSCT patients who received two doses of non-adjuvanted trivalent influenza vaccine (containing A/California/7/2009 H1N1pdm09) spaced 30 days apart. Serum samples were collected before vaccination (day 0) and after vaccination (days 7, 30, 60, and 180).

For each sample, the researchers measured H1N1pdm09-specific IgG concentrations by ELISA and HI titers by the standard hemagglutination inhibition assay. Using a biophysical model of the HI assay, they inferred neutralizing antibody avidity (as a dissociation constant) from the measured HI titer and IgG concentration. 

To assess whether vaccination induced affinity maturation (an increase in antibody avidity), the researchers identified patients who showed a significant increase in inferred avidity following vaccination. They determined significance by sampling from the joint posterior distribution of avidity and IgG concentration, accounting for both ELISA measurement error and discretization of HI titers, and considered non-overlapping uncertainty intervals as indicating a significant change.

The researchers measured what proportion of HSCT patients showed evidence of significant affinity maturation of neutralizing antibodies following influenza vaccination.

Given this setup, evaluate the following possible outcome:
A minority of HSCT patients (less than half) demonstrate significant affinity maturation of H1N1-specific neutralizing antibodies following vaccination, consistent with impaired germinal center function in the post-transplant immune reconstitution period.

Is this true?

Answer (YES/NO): YES